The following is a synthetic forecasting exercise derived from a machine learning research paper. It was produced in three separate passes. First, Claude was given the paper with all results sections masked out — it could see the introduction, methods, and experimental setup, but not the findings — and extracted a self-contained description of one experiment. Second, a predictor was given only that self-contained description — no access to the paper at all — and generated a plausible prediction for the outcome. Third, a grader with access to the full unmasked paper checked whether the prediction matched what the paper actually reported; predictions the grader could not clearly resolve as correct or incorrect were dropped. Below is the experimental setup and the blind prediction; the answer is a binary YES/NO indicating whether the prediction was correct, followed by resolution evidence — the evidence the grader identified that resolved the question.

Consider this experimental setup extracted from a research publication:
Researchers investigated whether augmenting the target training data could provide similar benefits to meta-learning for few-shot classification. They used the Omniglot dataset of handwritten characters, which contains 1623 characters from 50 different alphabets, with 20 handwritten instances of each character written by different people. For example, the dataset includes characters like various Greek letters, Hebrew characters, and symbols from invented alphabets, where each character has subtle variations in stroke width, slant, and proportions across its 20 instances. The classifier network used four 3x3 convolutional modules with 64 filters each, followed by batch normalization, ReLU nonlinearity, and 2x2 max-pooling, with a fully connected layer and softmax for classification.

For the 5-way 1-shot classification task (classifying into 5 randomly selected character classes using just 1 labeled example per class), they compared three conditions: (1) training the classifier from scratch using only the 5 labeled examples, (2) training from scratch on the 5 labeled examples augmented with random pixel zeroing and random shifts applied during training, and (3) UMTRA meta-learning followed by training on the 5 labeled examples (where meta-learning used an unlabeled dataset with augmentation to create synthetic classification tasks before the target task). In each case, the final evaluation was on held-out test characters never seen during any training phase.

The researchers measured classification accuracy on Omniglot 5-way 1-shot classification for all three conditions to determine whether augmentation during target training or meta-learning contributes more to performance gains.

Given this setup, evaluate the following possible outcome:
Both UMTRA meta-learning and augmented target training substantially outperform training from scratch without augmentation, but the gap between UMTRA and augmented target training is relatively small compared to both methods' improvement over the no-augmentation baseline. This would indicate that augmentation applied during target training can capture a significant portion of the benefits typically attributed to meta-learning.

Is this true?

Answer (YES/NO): NO